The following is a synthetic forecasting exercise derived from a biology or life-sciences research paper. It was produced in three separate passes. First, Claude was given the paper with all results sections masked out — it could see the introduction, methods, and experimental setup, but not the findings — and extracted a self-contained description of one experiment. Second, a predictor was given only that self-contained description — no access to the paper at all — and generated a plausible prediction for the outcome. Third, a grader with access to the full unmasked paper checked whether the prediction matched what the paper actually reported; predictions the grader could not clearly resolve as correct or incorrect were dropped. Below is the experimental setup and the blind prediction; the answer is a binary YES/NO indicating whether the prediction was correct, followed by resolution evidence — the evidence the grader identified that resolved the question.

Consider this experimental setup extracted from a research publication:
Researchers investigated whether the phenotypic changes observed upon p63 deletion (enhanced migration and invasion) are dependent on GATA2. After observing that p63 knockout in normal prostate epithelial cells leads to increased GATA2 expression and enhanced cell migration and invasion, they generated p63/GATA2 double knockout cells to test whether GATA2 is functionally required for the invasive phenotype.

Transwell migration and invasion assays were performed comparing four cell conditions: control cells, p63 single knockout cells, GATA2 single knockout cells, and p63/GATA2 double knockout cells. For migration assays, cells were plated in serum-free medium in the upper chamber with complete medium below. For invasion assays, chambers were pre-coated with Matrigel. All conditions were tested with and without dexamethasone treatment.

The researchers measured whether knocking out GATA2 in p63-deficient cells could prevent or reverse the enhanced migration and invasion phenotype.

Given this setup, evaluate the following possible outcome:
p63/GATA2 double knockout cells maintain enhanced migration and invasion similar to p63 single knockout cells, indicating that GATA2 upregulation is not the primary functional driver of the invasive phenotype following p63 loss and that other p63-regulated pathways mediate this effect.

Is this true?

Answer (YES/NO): NO